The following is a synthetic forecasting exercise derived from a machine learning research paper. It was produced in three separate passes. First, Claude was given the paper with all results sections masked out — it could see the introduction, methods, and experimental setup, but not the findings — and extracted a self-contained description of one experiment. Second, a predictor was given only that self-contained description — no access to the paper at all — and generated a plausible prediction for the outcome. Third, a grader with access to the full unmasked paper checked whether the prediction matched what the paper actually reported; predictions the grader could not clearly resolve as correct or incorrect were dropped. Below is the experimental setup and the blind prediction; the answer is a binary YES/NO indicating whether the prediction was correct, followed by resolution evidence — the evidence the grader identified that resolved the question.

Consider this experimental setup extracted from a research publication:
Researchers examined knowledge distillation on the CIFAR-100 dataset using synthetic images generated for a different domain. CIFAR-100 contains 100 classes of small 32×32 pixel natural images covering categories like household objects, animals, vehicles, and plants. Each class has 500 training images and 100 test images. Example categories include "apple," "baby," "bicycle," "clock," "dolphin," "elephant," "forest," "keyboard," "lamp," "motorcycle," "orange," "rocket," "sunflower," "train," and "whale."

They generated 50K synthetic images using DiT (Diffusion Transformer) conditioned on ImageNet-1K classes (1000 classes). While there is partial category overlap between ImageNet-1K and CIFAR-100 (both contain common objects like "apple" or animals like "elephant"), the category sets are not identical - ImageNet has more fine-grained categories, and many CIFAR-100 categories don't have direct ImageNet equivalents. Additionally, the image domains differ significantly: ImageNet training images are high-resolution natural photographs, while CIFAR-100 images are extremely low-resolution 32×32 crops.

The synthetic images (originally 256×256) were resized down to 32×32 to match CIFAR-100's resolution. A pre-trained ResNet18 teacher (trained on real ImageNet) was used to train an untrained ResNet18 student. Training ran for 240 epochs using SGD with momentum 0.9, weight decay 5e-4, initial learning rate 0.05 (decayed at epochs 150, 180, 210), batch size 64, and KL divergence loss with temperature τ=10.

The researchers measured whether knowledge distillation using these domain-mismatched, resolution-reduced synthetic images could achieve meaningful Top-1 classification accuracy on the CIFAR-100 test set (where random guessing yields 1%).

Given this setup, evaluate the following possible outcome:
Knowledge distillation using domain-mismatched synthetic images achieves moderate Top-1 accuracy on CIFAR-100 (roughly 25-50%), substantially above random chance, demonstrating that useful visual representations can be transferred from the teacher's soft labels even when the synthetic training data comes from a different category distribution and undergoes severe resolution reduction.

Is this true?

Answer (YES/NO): NO